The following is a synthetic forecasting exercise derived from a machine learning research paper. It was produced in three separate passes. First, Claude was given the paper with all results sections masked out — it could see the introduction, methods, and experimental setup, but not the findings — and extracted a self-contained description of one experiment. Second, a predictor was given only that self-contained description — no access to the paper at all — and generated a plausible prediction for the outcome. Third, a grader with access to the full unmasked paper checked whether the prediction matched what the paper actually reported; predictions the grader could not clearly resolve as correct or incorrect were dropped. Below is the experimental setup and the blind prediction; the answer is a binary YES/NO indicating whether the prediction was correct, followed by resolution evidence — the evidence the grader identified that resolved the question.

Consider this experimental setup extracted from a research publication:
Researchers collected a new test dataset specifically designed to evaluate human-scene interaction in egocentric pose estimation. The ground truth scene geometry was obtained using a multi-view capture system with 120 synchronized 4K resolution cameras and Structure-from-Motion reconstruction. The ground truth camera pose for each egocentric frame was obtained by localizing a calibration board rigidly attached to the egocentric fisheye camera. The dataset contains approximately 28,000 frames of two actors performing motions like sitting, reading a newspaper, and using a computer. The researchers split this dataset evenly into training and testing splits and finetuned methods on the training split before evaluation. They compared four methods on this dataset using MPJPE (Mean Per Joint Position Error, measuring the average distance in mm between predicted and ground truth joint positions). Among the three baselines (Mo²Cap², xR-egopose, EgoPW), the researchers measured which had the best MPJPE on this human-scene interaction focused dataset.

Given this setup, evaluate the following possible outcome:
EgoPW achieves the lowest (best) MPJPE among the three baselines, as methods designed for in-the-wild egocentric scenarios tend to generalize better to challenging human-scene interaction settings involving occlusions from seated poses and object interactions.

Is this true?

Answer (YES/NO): YES